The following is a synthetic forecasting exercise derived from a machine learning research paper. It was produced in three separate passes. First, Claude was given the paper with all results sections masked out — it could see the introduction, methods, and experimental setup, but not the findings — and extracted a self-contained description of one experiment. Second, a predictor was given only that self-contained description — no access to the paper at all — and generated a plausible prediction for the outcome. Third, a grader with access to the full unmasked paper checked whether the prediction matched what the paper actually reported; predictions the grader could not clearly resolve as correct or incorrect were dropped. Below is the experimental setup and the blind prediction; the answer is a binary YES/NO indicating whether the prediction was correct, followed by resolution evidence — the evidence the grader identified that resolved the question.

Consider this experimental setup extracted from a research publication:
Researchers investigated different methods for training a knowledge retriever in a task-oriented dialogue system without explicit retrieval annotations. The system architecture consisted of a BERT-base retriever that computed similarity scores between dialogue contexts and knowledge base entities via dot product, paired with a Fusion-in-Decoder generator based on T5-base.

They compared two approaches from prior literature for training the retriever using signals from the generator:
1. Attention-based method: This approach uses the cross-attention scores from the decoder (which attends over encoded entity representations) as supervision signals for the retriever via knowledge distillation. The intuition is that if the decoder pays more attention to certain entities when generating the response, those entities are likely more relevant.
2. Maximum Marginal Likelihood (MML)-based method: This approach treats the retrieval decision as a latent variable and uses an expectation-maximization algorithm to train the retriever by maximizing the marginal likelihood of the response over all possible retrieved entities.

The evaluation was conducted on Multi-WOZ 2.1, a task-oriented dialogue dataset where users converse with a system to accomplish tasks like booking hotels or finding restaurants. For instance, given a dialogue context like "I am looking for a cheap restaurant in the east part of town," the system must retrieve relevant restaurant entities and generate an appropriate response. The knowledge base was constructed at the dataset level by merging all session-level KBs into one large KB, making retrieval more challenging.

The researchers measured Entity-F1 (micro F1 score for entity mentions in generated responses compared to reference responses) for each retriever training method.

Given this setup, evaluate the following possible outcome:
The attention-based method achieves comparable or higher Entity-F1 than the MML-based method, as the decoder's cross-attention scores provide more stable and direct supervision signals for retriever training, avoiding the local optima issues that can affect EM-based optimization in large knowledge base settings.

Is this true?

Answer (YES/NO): YES